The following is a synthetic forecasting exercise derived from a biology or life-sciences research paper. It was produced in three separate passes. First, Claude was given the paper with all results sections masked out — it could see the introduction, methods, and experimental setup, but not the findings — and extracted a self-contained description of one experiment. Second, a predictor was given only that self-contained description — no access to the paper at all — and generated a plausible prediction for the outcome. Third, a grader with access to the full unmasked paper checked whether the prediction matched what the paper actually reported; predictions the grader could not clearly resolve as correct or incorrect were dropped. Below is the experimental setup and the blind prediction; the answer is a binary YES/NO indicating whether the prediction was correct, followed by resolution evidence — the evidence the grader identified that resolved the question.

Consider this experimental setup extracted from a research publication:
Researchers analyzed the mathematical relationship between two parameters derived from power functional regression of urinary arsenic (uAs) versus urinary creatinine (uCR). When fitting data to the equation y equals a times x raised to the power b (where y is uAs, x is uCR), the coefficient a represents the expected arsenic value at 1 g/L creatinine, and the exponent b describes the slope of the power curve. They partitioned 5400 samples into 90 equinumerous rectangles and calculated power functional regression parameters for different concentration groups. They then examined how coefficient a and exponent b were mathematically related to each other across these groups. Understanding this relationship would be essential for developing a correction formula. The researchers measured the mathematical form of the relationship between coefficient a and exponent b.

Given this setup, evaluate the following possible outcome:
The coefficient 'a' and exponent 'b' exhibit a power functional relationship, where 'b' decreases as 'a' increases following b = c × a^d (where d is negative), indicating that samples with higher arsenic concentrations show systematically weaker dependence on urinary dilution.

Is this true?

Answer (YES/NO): NO